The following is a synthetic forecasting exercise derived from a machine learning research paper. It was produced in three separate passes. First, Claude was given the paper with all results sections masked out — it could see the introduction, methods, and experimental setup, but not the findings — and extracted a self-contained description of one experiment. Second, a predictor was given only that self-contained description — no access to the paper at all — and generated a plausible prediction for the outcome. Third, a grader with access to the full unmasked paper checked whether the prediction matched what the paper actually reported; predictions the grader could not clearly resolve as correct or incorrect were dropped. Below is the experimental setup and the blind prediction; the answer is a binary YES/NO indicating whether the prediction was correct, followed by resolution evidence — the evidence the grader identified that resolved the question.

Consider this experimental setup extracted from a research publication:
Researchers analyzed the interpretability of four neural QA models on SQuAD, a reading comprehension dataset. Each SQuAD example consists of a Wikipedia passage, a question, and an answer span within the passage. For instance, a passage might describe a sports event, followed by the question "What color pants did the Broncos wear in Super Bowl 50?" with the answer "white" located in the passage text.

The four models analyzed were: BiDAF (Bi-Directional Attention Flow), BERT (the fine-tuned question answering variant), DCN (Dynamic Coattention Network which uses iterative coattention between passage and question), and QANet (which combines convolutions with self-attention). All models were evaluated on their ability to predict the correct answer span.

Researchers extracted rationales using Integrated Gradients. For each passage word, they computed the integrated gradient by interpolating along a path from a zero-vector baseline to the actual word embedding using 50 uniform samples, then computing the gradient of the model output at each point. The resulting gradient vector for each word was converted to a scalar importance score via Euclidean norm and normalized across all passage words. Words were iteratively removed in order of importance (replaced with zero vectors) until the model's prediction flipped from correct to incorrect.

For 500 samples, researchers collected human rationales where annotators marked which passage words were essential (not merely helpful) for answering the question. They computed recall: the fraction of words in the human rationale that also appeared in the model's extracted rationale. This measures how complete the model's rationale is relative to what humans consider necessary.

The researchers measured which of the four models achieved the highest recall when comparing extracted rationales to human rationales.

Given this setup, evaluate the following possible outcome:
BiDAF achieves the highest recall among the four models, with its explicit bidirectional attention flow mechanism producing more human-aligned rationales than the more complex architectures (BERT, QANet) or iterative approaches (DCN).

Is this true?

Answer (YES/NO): NO